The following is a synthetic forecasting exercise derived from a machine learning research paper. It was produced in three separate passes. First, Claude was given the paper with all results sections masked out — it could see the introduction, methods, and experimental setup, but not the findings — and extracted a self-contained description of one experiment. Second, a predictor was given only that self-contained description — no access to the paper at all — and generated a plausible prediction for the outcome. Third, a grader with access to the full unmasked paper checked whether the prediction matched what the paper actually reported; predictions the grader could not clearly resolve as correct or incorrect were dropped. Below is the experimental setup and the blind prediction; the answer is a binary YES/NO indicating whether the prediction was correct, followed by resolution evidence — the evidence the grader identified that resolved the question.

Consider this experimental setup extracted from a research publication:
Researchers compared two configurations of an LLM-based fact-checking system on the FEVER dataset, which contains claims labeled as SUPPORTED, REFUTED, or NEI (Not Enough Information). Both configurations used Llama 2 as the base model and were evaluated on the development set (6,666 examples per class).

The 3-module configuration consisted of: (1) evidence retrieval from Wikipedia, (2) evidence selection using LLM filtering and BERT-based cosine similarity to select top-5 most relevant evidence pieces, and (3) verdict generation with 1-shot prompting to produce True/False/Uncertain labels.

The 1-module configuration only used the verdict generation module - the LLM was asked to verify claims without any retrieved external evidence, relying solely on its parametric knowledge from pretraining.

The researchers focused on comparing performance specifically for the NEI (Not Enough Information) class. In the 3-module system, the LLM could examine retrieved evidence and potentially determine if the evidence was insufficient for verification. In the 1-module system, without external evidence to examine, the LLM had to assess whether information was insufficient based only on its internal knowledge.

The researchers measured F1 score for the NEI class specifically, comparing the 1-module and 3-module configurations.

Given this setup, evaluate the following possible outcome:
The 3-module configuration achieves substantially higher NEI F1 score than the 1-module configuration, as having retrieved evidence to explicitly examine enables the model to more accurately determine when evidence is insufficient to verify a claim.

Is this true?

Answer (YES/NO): YES